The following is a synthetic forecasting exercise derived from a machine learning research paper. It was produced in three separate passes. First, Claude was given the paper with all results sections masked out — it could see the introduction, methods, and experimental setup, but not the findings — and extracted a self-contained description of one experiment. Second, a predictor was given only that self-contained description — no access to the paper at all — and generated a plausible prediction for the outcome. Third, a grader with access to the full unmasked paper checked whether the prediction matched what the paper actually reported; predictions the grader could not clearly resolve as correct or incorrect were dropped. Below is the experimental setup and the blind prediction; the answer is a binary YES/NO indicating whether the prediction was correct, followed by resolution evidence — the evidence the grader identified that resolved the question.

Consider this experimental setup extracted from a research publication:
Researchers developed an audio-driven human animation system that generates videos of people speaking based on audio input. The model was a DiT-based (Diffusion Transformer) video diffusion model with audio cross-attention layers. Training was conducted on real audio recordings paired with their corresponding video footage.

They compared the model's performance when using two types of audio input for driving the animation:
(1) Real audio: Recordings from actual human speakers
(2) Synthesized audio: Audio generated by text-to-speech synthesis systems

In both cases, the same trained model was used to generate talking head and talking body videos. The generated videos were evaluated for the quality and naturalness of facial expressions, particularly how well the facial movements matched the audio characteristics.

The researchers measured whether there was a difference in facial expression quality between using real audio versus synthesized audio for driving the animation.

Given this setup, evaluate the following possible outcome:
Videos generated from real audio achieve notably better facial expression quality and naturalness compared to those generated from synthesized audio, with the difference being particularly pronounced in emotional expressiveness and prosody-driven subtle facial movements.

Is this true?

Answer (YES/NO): NO